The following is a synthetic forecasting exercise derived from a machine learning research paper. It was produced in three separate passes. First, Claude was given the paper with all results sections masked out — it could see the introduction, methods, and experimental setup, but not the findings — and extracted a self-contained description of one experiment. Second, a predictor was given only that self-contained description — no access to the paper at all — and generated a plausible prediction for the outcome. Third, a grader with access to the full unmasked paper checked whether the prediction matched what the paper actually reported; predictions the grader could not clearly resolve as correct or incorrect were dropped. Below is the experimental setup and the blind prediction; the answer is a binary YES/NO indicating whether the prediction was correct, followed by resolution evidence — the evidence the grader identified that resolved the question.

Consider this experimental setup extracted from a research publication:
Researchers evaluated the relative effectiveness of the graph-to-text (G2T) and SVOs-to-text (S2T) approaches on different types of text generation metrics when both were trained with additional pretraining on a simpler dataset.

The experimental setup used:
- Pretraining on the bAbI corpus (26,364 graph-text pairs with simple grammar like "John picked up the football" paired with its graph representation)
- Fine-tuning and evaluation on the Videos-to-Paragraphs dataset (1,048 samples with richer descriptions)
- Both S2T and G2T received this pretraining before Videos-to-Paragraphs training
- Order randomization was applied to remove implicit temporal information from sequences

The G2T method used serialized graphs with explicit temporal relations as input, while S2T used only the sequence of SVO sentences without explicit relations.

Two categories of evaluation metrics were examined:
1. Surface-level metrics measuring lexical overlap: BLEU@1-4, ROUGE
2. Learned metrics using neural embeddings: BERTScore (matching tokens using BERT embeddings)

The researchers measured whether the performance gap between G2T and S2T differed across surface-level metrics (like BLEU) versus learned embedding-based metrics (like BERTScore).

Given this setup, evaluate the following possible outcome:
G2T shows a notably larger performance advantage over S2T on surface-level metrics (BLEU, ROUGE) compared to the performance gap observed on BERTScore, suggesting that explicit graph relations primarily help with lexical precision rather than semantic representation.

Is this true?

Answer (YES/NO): YES